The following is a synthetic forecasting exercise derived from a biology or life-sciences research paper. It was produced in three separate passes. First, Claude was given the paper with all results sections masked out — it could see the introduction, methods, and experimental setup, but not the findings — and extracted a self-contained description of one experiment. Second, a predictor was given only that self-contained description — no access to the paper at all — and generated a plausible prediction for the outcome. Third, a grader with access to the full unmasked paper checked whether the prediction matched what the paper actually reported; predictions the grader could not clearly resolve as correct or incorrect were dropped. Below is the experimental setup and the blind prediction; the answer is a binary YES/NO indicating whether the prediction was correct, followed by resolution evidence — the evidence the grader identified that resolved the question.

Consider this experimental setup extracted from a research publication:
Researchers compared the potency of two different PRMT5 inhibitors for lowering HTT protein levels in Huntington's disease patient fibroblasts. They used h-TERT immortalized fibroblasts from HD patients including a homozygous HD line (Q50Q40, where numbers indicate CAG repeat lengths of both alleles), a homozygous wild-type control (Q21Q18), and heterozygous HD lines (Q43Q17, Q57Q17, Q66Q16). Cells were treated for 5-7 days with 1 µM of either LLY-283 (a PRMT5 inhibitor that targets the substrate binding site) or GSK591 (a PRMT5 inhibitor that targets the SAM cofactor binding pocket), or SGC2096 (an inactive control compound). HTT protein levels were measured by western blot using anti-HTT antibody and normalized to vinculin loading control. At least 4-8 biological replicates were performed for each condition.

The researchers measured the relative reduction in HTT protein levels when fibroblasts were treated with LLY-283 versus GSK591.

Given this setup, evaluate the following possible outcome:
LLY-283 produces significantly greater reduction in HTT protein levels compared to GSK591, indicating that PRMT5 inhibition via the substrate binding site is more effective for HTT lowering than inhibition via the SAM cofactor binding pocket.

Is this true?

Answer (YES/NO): YES